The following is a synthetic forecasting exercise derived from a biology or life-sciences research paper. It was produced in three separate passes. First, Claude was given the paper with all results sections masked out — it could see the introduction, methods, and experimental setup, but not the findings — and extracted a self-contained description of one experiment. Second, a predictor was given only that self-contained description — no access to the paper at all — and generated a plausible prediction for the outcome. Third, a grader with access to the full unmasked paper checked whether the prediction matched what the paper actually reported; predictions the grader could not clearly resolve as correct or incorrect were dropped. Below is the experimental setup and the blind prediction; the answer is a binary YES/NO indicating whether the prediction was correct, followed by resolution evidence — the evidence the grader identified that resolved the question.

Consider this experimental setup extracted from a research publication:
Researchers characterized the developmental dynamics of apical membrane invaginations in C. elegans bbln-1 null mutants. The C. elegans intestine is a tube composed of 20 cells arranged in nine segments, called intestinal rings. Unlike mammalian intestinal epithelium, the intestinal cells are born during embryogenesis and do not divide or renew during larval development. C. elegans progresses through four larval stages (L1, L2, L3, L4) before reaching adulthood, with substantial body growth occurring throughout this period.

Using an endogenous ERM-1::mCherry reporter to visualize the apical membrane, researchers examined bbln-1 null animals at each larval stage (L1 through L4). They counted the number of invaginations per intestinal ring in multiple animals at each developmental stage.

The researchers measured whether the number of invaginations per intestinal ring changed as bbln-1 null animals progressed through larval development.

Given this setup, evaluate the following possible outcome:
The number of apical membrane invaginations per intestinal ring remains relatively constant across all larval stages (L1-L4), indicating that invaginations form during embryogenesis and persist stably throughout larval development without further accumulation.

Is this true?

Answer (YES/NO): YES